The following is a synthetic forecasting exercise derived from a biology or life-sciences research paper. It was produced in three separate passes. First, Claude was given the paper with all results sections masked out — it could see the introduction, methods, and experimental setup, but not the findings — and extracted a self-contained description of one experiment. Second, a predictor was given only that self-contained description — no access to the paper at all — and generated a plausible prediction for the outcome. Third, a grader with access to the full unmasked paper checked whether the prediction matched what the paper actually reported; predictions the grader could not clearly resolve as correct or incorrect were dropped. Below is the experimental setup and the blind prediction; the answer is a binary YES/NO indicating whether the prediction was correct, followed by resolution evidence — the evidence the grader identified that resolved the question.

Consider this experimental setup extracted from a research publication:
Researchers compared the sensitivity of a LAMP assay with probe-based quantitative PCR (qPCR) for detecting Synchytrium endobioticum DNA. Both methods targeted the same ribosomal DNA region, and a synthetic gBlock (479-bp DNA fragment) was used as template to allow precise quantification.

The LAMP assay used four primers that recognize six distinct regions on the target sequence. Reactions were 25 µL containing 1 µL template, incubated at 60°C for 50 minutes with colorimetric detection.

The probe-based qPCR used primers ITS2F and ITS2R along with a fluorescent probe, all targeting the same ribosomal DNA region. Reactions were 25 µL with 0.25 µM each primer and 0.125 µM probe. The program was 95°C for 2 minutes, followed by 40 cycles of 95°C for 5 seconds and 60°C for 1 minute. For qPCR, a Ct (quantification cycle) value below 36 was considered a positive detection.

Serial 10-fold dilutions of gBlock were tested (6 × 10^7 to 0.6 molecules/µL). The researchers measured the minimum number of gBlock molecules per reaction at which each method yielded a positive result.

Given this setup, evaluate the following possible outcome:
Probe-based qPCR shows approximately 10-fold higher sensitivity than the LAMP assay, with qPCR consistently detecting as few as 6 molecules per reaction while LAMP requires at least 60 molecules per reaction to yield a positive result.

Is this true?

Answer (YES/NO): NO